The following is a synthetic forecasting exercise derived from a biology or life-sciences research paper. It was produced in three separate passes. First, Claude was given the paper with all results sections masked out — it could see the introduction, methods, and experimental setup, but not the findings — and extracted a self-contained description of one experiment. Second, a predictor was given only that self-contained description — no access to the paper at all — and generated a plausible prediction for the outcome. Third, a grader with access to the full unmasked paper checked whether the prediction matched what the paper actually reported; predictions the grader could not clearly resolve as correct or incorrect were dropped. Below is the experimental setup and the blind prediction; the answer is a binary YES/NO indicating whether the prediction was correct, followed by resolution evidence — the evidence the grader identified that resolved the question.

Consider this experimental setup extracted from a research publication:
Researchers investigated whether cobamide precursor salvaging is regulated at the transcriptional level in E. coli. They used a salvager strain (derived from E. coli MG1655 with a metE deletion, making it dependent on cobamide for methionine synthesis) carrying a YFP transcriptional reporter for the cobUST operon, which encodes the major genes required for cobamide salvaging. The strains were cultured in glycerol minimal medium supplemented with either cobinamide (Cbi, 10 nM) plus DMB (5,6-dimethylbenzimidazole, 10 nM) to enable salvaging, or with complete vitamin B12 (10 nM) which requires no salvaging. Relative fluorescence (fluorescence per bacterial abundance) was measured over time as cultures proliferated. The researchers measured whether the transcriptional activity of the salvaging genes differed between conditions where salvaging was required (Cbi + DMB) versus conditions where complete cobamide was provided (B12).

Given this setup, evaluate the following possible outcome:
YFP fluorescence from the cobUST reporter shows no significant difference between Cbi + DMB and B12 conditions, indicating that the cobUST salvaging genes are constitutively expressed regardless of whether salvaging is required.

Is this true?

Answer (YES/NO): YES